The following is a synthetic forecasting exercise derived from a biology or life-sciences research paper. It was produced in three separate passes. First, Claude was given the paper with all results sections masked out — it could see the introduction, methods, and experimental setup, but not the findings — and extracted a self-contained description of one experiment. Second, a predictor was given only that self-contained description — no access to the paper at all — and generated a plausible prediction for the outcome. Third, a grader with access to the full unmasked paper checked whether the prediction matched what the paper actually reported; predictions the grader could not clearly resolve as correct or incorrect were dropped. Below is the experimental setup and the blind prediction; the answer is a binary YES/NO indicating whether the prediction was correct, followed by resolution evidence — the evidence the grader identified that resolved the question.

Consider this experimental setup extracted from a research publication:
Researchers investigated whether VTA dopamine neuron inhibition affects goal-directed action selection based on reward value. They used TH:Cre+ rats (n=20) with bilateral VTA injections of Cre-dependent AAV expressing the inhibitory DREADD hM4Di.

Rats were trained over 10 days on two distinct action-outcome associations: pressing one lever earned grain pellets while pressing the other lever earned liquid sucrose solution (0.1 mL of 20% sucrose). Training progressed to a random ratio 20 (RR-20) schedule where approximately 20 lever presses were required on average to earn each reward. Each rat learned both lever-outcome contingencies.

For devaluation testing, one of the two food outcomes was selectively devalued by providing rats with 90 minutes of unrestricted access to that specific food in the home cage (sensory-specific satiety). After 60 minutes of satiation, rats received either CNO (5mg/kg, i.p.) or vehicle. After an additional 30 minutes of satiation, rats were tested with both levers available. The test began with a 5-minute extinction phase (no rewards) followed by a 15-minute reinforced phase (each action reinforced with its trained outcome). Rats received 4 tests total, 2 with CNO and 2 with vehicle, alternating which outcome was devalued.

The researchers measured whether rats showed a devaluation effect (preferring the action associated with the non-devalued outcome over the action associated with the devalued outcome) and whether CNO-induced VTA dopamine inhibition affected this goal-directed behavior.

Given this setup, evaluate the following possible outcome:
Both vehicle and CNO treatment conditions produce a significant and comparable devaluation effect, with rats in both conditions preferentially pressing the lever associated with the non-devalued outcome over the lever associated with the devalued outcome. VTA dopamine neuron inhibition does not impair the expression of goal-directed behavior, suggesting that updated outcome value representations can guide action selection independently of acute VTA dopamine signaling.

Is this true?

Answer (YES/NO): YES